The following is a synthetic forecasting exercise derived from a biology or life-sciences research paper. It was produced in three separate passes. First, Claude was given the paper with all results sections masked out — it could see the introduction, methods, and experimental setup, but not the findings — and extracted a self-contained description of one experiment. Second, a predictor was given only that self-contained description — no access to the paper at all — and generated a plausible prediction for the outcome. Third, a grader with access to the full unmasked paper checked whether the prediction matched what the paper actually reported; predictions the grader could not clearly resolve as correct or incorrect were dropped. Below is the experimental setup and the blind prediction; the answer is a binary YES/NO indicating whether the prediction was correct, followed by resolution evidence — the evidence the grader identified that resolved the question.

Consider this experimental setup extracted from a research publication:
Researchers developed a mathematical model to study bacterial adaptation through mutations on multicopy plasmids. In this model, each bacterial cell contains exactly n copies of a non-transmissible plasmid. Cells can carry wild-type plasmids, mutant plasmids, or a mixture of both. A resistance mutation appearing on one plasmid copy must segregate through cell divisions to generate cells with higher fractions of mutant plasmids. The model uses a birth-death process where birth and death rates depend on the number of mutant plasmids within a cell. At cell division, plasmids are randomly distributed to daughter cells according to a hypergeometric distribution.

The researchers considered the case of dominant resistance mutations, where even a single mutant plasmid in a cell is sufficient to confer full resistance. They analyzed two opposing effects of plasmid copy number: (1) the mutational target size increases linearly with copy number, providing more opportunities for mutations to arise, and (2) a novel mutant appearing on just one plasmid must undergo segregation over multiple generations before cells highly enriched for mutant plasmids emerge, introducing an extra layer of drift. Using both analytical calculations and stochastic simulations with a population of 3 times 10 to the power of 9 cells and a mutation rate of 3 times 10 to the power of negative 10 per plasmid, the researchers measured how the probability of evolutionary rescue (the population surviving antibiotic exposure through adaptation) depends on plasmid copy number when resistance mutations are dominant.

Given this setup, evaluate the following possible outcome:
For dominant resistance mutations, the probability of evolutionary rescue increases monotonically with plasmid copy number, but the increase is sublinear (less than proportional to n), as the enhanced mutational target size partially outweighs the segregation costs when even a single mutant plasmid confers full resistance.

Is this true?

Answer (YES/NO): YES